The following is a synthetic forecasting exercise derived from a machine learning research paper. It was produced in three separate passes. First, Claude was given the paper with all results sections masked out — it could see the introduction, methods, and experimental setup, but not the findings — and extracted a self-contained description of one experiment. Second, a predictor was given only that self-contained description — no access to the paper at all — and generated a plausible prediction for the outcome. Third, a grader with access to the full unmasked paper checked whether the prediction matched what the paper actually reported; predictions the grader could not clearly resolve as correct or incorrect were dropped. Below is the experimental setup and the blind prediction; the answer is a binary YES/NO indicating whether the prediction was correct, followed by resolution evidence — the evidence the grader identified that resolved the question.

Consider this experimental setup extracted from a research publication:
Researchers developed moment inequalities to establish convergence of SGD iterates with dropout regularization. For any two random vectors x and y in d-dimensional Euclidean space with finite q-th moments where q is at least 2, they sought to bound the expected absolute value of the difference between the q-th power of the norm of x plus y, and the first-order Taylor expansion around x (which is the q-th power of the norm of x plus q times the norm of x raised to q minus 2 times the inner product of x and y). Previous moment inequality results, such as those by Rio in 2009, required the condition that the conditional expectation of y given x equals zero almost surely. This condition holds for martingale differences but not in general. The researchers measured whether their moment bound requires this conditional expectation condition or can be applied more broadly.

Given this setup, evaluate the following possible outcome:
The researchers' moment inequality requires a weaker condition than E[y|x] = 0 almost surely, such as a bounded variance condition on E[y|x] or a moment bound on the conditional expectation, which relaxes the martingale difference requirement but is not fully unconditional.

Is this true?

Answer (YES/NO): NO